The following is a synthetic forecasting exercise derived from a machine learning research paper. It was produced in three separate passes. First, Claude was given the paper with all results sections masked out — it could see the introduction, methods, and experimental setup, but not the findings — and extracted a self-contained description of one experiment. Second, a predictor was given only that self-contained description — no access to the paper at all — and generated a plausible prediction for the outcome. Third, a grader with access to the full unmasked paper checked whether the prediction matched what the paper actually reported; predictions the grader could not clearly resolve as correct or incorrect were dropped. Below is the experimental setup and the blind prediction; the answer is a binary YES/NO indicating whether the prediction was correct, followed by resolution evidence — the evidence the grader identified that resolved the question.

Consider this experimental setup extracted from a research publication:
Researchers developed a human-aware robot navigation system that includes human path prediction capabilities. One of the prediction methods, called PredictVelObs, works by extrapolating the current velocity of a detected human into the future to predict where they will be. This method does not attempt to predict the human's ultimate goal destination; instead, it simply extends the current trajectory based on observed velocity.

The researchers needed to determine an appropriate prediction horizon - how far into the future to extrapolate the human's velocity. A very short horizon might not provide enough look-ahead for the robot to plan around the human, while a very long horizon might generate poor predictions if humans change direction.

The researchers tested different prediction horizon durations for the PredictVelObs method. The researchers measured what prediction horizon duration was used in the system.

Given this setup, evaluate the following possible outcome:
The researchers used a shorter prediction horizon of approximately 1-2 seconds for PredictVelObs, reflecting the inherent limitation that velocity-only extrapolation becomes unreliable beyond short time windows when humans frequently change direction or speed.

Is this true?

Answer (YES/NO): NO